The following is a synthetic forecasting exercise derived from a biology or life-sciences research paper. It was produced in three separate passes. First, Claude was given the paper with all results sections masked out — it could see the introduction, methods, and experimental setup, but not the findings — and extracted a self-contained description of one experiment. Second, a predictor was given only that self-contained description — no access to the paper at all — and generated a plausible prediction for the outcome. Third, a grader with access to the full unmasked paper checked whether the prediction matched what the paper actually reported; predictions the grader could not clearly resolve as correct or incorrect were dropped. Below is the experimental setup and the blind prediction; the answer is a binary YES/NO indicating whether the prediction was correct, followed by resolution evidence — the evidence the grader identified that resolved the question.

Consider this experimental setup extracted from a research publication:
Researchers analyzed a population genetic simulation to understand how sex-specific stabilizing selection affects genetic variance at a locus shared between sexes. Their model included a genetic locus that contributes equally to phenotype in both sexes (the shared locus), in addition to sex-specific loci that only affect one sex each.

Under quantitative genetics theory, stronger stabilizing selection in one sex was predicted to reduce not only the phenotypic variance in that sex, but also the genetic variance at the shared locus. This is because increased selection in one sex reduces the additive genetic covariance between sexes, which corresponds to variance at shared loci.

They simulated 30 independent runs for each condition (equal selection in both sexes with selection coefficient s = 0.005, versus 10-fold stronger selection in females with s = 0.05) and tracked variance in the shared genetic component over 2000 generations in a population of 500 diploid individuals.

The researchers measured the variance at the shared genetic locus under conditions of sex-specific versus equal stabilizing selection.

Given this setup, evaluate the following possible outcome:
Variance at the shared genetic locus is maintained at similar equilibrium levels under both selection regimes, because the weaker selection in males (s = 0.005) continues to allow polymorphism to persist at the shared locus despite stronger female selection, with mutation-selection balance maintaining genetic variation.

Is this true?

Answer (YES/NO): NO